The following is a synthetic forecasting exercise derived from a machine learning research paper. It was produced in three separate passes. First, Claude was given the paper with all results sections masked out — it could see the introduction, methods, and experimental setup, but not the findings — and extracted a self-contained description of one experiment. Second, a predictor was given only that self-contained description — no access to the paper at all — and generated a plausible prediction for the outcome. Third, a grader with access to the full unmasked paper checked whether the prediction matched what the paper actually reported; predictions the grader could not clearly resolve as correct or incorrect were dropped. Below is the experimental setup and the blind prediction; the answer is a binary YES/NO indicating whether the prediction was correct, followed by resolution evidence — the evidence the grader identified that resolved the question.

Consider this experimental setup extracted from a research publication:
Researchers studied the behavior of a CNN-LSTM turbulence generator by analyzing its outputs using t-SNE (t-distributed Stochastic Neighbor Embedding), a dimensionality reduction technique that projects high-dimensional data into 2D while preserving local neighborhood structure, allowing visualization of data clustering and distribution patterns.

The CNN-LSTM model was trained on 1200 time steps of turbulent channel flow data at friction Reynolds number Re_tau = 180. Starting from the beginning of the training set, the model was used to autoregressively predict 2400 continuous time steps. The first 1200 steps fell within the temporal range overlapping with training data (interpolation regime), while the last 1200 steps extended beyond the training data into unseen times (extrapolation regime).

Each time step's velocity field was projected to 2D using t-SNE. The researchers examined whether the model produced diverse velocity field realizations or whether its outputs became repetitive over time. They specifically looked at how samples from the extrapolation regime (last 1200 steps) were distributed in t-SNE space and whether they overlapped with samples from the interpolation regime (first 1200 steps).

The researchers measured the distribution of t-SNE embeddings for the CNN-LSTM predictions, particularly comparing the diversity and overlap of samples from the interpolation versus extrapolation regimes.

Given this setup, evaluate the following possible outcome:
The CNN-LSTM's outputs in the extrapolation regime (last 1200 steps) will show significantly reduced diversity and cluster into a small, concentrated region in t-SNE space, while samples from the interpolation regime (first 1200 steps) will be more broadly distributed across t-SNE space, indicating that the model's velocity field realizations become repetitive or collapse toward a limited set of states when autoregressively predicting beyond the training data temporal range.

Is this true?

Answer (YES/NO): NO